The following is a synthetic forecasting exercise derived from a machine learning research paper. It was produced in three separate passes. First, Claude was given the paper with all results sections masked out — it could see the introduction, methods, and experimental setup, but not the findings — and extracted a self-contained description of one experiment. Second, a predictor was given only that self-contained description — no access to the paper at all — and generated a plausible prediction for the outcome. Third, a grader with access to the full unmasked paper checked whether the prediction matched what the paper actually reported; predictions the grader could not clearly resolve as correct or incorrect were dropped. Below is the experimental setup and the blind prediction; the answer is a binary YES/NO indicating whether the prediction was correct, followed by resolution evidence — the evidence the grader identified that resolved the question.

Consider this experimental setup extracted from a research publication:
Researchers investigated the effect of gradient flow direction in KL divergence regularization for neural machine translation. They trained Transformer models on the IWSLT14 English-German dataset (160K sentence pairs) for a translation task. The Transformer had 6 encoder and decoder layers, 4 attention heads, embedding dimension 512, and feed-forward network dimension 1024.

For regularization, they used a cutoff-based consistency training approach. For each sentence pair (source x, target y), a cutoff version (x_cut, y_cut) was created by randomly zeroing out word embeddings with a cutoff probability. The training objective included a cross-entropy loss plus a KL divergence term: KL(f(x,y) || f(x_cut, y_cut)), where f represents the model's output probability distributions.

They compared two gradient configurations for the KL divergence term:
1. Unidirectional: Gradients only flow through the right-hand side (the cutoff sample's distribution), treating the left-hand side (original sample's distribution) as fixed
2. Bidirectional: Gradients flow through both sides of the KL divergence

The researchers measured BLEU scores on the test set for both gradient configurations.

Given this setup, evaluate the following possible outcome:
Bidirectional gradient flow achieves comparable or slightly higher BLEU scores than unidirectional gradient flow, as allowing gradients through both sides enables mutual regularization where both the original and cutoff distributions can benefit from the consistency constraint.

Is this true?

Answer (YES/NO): YES